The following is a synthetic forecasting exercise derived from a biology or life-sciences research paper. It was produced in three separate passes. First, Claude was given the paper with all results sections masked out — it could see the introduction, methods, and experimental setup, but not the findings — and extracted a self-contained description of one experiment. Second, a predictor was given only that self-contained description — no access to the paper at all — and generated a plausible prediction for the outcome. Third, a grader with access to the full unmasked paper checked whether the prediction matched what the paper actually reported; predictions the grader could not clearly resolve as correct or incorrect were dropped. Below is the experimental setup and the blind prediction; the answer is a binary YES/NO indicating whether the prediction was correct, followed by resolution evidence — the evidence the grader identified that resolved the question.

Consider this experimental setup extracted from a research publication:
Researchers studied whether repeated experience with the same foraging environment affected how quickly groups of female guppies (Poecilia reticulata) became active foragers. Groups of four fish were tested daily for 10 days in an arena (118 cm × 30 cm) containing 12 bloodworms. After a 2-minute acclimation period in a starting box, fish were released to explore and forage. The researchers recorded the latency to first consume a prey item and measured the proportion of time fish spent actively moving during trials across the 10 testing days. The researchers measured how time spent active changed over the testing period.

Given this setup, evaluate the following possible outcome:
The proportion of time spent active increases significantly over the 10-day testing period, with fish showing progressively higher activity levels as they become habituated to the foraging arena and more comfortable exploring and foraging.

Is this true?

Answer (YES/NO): NO